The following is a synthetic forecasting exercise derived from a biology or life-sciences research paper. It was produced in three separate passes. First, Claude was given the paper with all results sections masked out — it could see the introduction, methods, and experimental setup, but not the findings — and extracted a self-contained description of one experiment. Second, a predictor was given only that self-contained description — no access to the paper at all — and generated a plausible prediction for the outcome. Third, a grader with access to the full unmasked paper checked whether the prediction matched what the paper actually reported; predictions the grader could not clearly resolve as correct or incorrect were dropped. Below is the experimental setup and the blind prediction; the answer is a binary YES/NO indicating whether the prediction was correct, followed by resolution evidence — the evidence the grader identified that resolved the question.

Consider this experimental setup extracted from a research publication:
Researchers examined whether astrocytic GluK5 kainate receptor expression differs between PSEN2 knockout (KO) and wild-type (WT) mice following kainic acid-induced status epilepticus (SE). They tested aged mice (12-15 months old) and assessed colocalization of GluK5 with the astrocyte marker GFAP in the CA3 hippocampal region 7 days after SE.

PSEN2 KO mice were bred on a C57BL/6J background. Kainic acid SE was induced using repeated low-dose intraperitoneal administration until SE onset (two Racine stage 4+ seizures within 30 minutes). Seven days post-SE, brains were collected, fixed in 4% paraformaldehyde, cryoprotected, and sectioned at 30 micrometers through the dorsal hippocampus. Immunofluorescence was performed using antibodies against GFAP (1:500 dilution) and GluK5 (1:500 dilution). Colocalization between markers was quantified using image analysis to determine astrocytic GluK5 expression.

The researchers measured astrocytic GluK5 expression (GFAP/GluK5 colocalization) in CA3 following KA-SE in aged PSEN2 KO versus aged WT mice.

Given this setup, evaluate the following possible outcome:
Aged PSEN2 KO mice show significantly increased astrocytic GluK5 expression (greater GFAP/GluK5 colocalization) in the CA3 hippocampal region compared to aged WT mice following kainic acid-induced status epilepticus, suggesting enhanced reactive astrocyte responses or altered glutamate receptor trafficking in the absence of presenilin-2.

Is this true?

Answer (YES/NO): NO